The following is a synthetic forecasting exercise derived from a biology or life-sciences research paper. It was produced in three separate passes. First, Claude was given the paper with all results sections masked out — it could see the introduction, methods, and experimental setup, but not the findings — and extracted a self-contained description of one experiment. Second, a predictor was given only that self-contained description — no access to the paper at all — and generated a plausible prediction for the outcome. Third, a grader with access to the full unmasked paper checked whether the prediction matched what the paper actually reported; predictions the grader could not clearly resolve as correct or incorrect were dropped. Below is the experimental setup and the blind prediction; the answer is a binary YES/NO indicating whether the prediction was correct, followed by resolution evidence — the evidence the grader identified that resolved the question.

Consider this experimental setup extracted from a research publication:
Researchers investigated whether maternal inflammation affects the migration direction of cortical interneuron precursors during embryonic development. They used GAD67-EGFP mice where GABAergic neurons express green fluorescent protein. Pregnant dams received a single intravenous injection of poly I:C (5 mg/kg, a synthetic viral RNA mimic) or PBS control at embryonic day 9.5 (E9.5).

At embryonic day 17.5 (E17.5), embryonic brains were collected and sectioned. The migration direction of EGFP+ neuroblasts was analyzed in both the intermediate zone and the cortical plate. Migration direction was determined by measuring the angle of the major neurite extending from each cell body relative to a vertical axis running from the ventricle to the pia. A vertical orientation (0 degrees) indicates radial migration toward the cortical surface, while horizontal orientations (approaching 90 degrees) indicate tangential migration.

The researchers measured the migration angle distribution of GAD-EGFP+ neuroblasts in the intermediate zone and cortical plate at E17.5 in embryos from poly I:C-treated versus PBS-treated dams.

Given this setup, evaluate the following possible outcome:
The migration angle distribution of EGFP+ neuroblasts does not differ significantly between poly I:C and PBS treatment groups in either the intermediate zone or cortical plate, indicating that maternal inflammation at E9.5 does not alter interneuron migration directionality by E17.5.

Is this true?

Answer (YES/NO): NO